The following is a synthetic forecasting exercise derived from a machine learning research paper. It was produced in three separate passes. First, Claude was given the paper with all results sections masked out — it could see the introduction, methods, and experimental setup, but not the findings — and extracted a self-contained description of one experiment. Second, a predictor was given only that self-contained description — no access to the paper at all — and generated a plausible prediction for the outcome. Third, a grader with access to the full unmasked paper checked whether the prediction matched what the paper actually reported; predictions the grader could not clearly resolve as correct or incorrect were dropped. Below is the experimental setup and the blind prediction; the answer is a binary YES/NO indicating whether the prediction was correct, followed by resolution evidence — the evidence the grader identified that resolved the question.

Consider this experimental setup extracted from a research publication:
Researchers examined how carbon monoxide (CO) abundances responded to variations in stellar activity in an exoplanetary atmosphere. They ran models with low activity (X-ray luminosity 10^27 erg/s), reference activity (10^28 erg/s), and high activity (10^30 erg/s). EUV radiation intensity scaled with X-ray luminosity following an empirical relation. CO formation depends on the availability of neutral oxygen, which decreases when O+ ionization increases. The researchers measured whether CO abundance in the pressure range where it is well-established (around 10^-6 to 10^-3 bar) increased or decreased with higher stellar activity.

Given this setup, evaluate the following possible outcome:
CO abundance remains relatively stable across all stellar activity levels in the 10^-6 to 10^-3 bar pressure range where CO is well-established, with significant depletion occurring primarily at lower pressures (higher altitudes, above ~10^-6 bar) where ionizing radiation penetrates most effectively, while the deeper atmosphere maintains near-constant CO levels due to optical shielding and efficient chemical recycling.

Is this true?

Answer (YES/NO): NO